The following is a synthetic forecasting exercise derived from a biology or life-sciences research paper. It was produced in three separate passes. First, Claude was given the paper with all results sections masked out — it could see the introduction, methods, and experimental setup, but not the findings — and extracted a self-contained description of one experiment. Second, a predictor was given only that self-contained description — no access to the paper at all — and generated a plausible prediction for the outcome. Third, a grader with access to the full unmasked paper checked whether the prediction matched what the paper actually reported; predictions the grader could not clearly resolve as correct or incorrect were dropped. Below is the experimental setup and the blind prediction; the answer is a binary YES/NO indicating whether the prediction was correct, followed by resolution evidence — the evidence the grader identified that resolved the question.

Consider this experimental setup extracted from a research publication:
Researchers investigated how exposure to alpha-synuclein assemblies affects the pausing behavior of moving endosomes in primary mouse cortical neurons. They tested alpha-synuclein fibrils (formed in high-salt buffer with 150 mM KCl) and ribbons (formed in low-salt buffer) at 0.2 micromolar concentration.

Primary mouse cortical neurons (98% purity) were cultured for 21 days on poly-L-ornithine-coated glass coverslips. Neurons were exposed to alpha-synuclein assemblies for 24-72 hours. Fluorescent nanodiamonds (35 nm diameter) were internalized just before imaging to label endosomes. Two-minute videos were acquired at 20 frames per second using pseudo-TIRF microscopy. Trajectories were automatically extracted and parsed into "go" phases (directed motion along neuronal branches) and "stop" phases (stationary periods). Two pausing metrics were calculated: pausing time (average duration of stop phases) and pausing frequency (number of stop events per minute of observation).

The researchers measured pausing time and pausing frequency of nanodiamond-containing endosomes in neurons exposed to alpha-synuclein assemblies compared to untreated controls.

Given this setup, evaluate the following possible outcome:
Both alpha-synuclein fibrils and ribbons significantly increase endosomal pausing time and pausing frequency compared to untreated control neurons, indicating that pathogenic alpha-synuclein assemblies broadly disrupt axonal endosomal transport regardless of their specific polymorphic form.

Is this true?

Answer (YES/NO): NO